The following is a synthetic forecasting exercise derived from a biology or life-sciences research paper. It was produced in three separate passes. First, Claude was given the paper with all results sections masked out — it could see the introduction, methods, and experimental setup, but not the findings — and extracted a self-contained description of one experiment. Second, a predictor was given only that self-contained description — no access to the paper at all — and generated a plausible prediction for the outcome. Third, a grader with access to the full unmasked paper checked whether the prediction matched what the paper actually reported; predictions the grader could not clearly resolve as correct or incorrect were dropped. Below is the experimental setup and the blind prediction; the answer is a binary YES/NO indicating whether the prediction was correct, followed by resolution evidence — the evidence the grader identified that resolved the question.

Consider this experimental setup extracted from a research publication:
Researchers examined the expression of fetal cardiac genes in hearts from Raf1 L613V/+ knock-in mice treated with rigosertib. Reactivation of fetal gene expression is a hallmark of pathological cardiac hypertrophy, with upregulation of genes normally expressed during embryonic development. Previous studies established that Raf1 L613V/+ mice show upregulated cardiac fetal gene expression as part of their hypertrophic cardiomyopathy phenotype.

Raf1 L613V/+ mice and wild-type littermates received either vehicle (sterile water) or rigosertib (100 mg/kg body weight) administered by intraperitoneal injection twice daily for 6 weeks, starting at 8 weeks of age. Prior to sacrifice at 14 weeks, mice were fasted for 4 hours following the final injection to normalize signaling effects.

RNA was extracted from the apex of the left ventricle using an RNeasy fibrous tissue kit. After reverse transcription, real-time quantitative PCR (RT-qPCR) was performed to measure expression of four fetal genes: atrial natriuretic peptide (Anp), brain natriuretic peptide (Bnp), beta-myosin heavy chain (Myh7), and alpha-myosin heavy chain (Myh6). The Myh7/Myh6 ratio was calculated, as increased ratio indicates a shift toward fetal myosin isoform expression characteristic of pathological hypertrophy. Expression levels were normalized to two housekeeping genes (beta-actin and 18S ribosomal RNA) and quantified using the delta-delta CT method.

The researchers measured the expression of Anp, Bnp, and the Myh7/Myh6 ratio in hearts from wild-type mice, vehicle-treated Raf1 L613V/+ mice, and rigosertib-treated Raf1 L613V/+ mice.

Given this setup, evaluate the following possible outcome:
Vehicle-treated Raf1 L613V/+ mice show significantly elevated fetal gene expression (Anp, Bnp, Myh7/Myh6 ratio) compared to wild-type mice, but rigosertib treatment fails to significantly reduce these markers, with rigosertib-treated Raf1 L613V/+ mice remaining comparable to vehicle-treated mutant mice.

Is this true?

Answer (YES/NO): NO